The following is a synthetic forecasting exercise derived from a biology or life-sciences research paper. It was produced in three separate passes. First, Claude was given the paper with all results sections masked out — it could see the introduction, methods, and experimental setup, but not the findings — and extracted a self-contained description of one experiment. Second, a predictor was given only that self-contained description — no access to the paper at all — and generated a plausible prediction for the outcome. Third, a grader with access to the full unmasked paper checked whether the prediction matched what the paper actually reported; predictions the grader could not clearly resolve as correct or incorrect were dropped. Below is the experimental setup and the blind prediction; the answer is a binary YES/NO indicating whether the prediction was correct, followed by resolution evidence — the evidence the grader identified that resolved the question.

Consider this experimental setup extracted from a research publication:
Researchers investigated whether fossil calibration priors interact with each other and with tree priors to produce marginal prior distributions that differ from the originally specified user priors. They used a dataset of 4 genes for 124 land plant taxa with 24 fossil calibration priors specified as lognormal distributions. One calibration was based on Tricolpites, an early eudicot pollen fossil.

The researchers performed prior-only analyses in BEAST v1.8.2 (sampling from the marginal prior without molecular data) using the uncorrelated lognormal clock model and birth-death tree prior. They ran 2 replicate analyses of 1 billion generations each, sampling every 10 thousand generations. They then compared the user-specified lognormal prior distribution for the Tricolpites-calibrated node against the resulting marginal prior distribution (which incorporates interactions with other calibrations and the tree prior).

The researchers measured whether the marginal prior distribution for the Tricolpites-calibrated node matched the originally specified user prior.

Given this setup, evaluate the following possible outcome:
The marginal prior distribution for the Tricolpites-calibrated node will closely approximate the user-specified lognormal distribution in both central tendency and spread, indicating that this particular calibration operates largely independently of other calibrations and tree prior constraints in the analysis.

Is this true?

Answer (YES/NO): NO